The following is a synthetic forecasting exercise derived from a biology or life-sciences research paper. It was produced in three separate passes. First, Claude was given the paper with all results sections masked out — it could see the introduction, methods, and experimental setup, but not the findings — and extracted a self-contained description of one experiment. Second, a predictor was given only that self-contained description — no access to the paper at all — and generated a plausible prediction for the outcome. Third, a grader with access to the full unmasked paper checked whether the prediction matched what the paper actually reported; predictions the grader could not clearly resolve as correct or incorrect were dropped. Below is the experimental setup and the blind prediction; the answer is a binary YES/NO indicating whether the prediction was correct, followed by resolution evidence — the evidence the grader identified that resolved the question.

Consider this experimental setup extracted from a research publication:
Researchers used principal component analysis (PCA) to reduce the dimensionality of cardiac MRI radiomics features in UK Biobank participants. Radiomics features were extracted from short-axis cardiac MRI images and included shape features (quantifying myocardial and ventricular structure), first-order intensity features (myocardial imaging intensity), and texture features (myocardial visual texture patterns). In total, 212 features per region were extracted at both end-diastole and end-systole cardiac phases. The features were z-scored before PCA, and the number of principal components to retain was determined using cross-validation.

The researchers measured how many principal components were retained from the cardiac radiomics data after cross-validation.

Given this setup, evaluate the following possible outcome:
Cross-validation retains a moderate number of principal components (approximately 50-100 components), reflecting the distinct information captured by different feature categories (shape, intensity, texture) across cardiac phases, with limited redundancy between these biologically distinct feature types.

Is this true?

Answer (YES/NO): NO